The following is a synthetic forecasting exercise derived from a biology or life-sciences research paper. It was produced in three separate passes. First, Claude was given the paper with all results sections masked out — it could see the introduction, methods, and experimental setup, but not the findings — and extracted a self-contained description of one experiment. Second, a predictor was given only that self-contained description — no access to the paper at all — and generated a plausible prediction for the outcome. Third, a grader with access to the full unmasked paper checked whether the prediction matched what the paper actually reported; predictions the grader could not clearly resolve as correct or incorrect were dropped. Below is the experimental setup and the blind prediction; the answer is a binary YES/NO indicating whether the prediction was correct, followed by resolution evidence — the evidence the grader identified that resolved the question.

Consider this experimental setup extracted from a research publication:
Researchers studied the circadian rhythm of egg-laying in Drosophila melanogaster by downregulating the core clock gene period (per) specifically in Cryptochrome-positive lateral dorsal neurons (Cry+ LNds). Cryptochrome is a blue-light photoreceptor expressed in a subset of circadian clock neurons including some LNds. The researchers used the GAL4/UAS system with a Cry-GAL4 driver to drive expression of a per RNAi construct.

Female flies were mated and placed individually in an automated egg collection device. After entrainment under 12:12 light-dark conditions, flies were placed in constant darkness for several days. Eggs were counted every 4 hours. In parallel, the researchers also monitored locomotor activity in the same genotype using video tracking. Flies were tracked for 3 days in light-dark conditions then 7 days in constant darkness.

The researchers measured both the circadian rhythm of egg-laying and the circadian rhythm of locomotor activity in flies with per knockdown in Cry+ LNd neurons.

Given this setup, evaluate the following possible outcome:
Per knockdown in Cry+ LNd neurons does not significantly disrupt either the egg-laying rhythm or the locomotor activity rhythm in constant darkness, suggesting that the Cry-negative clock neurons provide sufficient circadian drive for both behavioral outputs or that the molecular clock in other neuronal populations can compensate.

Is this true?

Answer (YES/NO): NO